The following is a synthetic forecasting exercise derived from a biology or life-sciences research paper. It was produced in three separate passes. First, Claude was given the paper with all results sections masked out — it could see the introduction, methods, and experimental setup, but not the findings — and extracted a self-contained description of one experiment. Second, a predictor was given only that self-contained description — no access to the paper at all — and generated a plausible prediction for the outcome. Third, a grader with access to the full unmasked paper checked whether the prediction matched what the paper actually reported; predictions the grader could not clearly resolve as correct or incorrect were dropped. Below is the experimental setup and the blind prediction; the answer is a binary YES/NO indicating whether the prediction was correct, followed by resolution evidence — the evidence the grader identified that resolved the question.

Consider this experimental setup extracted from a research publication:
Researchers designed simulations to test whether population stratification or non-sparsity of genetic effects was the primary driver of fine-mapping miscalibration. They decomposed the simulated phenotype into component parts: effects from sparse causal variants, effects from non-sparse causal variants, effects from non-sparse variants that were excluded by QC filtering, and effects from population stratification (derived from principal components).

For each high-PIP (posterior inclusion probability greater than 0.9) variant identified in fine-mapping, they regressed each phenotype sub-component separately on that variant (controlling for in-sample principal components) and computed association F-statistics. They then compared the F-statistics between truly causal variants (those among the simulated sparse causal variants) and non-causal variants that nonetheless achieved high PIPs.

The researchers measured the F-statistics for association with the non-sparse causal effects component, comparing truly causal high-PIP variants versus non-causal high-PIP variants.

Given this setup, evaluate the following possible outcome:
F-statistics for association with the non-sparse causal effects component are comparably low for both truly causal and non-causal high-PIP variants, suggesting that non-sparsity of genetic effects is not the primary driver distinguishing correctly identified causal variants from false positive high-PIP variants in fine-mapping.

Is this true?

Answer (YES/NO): NO